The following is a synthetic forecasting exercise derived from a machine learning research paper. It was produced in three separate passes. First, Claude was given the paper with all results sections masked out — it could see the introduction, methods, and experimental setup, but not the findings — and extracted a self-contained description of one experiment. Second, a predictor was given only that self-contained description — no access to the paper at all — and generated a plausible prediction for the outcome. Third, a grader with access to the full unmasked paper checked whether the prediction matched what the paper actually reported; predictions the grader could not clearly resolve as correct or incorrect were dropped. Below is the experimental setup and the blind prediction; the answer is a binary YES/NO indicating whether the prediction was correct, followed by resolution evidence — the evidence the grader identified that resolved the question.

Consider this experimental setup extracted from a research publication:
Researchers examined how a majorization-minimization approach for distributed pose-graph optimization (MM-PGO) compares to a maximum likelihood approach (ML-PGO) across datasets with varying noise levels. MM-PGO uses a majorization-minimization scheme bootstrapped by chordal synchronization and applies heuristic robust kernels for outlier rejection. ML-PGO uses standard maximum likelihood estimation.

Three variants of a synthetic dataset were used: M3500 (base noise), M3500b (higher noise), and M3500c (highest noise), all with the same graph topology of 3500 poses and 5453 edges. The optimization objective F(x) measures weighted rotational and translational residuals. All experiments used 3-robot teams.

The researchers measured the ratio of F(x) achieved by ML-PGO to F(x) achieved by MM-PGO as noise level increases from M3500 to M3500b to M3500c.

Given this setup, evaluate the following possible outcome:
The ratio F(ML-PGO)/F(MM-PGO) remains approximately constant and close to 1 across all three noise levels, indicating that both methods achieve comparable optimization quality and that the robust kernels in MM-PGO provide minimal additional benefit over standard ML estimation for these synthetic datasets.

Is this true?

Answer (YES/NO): NO